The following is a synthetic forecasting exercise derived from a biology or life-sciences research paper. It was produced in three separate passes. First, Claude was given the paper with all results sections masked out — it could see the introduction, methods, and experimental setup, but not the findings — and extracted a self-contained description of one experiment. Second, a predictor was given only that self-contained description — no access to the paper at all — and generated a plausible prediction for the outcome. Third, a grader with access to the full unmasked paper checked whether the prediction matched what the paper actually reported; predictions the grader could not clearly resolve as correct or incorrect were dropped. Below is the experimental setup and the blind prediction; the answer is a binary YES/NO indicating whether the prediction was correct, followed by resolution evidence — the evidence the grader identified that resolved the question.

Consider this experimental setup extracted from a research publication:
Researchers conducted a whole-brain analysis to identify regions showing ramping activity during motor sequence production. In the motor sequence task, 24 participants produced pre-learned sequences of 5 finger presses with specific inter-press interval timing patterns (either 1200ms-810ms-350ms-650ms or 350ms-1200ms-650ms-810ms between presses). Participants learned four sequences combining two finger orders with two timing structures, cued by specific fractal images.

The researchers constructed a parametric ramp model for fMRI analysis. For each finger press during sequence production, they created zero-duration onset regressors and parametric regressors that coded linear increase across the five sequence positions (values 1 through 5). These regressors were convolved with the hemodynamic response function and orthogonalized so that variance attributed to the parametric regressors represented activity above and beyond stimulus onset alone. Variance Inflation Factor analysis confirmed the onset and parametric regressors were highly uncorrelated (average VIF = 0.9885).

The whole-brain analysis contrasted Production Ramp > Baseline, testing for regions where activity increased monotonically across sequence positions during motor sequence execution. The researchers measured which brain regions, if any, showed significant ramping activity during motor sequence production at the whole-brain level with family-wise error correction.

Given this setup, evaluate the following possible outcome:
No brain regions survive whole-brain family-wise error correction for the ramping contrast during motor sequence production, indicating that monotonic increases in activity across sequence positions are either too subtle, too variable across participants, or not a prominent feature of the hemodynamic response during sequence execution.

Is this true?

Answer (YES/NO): NO